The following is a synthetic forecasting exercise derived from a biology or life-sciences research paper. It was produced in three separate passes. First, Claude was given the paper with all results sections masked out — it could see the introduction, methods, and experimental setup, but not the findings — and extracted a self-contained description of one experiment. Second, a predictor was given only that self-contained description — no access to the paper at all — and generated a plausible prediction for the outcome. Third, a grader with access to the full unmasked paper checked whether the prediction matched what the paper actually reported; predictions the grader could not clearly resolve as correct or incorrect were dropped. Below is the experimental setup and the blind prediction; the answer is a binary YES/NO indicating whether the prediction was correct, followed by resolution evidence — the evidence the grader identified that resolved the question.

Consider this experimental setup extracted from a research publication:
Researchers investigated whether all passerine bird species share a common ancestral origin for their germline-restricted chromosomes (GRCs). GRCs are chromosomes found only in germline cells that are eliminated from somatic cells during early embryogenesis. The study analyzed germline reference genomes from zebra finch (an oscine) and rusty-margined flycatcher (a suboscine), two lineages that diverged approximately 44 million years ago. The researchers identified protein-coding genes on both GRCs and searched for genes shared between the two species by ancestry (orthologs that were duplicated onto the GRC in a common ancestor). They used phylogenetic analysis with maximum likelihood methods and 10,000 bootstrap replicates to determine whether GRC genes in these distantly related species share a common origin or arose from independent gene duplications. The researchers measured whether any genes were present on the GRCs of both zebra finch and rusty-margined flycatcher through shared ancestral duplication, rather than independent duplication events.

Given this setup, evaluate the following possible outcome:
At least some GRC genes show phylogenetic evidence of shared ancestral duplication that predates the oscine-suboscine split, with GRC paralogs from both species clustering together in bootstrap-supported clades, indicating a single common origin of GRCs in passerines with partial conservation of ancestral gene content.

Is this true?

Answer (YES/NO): YES